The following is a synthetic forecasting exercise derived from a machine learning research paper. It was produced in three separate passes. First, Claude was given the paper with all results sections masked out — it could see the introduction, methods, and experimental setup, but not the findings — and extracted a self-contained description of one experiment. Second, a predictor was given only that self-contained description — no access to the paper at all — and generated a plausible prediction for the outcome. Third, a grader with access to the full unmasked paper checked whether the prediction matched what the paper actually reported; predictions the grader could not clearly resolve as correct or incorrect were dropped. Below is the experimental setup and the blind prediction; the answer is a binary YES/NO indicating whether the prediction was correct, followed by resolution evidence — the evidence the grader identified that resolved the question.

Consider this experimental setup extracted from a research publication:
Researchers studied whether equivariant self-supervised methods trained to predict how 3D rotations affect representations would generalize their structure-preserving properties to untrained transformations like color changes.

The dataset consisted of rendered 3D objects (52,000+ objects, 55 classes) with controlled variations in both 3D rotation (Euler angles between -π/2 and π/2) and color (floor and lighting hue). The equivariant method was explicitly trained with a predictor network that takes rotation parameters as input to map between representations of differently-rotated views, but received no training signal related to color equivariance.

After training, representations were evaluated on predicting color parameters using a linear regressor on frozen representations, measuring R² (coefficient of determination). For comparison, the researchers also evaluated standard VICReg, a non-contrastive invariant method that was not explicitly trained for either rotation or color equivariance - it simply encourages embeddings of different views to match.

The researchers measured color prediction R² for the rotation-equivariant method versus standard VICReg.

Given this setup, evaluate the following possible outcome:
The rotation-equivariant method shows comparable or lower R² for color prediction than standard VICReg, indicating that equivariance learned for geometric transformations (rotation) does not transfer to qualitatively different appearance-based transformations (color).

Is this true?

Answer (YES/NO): YES